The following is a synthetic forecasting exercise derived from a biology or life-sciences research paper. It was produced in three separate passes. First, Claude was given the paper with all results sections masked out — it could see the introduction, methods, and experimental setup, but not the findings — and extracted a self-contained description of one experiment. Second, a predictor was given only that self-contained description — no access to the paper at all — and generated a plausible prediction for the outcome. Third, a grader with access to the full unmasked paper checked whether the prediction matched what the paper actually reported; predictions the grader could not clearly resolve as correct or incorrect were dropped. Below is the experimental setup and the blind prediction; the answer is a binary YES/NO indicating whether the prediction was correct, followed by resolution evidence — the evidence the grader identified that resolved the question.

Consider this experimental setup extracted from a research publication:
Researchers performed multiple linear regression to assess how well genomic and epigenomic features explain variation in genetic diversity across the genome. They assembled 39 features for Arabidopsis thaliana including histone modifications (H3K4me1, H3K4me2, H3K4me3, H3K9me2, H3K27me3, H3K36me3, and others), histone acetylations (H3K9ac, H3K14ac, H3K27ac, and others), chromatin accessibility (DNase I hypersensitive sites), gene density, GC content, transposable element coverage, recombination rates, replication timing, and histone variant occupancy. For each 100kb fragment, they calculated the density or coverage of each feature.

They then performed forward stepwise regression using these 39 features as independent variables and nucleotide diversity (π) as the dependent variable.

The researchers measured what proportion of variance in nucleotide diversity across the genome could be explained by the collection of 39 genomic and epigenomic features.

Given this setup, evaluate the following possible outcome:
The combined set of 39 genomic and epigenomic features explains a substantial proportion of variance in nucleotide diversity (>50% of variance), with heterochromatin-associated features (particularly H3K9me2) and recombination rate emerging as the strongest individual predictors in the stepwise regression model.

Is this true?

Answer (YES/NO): NO